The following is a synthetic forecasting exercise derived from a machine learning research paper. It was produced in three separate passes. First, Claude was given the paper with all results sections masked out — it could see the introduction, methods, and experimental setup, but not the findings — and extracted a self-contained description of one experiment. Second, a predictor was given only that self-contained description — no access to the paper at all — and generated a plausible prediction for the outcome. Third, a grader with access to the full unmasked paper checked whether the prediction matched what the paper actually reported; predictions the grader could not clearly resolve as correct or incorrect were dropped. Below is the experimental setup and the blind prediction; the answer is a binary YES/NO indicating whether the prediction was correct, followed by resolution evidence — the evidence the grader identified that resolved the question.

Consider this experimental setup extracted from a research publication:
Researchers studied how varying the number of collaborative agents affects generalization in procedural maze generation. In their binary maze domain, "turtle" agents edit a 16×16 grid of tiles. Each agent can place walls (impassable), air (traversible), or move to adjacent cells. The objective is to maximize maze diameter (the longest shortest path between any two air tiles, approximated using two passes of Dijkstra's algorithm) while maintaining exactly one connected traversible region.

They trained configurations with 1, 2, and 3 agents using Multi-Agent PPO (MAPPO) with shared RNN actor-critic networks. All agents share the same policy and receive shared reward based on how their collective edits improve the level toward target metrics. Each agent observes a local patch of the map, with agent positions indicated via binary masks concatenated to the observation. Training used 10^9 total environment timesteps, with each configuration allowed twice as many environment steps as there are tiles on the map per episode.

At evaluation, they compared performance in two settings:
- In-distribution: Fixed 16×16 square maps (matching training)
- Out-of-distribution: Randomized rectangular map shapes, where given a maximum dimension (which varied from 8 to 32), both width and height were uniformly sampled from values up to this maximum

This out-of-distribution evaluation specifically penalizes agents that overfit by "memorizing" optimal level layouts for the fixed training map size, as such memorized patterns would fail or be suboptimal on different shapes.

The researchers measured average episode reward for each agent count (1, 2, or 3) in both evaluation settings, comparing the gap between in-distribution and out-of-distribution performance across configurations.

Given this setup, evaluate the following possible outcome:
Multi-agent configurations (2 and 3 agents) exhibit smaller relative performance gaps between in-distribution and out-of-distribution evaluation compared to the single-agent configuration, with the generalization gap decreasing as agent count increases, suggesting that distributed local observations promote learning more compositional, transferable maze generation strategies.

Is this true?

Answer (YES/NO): YES